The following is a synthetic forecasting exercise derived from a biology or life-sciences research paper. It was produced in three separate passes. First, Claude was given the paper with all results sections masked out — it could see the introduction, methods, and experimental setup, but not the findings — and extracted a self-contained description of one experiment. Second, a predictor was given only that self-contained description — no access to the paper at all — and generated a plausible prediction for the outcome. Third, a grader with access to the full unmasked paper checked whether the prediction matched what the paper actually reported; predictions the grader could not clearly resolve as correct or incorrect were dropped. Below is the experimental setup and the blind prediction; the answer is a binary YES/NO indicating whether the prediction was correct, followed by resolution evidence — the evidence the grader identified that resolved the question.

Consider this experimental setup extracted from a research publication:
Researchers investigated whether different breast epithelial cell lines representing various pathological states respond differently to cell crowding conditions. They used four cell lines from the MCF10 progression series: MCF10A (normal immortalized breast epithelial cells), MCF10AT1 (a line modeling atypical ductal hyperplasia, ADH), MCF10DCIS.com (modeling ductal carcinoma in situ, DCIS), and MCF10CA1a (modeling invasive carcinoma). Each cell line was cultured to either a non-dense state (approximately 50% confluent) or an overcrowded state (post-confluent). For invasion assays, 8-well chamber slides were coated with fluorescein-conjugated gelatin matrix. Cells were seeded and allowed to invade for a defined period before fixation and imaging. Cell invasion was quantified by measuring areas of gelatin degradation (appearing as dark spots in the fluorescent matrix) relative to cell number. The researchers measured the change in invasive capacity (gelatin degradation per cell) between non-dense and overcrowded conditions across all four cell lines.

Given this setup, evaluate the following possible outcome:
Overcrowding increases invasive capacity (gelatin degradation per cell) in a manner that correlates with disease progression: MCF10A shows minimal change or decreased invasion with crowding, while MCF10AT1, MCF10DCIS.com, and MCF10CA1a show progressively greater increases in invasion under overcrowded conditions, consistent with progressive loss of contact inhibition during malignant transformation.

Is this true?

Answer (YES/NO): NO